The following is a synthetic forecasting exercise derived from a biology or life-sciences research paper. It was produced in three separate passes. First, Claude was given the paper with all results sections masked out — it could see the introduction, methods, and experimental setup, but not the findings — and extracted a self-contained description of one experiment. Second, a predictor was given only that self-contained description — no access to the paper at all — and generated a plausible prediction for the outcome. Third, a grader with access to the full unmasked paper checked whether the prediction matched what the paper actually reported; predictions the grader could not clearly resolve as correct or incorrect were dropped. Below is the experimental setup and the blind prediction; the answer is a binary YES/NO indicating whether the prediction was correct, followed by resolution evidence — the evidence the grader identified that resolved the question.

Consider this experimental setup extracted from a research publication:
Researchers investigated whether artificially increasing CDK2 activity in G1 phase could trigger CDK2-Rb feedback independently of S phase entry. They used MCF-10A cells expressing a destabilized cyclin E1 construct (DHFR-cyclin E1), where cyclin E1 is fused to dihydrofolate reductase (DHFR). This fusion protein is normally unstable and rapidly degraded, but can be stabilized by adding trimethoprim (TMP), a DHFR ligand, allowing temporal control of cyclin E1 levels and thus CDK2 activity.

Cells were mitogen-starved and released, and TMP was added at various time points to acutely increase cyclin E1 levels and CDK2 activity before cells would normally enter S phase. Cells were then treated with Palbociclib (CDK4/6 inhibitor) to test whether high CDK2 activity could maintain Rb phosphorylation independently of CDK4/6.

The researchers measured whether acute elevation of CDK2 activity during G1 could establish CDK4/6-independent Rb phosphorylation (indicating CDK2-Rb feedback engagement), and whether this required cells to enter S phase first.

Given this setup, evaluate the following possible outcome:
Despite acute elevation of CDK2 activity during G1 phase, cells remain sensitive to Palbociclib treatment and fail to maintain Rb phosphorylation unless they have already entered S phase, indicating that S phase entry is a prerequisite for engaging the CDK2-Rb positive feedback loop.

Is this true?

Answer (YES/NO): NO